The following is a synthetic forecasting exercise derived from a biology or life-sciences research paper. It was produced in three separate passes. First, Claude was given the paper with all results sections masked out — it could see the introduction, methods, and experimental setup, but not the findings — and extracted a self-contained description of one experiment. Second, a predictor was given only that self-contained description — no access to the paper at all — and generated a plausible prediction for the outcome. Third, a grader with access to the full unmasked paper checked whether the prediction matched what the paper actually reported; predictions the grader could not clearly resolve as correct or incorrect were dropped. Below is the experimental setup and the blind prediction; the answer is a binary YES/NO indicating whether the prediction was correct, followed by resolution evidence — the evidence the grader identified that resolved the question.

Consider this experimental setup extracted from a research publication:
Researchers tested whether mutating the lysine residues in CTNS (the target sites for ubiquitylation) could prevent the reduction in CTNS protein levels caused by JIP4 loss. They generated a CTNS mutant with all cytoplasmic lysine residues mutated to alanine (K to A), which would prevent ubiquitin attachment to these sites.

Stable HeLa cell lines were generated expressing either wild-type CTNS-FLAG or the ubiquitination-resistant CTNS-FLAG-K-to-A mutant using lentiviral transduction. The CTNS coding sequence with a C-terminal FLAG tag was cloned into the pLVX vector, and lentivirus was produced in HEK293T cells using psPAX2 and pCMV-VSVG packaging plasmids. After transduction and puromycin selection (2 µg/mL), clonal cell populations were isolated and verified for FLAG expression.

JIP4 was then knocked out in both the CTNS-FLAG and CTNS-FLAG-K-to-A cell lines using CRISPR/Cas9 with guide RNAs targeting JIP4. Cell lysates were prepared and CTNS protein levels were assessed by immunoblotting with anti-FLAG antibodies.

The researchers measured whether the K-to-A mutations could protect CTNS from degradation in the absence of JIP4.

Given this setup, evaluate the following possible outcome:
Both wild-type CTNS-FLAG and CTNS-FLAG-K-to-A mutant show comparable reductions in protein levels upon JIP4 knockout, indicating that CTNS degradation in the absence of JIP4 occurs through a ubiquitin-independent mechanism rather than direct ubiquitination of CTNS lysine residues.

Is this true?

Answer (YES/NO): NO